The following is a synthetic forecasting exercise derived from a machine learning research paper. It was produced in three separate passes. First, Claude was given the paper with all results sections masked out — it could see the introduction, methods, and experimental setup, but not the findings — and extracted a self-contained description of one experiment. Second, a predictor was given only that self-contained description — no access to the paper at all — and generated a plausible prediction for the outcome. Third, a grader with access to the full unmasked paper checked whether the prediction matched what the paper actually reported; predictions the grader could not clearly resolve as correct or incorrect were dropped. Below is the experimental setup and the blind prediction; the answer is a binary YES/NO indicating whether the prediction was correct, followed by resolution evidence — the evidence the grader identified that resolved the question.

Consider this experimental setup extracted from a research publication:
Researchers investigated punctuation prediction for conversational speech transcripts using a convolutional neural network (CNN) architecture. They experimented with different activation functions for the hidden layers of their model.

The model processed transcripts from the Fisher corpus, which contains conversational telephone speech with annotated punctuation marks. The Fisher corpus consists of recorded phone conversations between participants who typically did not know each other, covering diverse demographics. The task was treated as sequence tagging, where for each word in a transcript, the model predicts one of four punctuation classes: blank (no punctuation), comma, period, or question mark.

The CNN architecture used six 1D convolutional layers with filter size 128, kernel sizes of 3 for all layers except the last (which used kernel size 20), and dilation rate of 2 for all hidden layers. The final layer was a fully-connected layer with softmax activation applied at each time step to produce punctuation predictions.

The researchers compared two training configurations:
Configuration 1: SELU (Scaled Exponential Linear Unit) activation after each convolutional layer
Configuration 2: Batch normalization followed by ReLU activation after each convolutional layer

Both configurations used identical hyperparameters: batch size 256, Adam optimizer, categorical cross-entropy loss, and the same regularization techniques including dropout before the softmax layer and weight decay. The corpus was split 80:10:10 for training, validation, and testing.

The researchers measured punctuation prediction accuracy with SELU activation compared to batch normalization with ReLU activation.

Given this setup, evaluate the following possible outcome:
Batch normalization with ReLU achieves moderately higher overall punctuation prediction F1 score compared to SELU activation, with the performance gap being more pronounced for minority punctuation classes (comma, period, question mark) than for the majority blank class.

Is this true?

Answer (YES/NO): NO